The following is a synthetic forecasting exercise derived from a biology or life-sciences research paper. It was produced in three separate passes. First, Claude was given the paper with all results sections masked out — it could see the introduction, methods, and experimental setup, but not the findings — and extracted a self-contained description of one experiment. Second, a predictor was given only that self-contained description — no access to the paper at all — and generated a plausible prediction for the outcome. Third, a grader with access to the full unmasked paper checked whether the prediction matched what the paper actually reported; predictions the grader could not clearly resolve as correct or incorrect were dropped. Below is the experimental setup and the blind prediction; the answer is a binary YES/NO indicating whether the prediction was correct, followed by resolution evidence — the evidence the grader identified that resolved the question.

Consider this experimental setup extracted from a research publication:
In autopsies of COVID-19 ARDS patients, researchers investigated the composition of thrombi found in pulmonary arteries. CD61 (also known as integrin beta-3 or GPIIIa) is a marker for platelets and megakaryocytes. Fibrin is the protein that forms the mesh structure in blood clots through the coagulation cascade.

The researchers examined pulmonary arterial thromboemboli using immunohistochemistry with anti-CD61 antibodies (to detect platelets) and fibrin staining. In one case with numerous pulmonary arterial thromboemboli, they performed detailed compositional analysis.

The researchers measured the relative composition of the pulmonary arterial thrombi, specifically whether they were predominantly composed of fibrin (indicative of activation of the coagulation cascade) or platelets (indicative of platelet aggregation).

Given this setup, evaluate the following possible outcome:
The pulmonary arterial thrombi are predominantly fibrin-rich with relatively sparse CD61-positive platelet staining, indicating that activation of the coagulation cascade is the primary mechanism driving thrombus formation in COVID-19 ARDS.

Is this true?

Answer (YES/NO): NO